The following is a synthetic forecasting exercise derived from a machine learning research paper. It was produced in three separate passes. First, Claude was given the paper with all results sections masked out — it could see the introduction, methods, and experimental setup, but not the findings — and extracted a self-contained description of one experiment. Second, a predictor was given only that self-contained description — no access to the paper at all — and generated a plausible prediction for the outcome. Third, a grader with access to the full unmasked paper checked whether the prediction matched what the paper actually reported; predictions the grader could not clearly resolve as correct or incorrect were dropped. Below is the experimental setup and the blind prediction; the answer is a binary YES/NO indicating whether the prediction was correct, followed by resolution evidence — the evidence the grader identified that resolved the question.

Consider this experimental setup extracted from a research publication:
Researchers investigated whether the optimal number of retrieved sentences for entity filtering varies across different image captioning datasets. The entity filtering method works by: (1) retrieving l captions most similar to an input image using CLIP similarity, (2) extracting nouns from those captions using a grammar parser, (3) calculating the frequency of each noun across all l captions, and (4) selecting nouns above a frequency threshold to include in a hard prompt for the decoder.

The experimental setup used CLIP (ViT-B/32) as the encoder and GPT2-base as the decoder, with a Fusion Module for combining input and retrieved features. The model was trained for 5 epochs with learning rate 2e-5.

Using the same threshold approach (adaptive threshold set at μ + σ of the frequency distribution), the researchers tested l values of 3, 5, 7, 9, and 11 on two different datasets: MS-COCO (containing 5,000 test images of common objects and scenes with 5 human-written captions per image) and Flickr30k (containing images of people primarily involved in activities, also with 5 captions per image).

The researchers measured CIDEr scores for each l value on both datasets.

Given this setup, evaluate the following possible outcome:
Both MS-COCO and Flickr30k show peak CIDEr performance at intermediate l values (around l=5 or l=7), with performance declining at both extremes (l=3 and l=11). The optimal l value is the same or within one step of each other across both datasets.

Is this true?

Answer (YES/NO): NO